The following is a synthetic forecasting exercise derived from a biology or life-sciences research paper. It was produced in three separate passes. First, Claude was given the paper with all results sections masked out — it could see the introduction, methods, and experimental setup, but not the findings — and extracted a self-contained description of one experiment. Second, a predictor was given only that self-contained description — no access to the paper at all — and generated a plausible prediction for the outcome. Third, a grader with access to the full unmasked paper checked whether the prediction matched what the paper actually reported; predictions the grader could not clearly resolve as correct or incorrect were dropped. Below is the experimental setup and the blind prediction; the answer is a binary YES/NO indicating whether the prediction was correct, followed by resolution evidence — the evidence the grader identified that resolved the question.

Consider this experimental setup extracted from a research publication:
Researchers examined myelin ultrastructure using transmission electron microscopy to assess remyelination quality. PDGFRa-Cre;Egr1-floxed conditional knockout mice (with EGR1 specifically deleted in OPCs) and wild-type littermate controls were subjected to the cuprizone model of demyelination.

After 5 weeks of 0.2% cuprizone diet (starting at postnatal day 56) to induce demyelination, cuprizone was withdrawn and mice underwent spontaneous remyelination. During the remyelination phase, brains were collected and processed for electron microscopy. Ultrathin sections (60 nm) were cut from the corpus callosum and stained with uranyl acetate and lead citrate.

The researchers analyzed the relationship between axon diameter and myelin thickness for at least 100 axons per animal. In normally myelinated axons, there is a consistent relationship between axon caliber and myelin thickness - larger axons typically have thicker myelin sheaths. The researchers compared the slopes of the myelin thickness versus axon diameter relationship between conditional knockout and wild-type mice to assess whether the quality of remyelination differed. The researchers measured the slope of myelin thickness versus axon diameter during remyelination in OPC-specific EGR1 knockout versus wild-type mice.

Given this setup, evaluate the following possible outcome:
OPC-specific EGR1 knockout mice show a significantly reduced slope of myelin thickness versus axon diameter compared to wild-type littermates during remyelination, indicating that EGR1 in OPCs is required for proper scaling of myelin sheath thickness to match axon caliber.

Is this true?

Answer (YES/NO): NO